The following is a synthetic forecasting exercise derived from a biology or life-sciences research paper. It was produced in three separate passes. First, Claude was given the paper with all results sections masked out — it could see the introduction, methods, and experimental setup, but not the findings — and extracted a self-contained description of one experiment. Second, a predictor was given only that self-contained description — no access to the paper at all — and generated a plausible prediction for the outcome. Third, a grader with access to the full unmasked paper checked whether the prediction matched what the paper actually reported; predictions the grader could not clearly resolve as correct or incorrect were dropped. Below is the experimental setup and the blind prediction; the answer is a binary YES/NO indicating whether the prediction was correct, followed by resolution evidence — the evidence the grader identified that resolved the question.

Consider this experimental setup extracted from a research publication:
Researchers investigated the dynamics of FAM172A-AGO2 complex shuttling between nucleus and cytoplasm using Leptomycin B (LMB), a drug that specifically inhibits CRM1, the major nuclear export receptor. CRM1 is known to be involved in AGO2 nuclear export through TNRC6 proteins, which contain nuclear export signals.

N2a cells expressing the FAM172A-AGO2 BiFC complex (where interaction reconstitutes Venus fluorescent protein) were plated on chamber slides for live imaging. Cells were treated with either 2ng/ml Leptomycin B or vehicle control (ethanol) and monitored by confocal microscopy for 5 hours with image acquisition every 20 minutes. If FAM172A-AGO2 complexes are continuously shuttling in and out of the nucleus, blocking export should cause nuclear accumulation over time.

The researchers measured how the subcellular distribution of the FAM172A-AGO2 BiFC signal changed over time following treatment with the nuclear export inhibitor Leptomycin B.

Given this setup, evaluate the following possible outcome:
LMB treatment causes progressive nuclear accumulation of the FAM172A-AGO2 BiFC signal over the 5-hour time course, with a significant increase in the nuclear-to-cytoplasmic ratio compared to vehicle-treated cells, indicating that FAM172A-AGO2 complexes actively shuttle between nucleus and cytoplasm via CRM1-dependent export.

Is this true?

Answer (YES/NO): YES